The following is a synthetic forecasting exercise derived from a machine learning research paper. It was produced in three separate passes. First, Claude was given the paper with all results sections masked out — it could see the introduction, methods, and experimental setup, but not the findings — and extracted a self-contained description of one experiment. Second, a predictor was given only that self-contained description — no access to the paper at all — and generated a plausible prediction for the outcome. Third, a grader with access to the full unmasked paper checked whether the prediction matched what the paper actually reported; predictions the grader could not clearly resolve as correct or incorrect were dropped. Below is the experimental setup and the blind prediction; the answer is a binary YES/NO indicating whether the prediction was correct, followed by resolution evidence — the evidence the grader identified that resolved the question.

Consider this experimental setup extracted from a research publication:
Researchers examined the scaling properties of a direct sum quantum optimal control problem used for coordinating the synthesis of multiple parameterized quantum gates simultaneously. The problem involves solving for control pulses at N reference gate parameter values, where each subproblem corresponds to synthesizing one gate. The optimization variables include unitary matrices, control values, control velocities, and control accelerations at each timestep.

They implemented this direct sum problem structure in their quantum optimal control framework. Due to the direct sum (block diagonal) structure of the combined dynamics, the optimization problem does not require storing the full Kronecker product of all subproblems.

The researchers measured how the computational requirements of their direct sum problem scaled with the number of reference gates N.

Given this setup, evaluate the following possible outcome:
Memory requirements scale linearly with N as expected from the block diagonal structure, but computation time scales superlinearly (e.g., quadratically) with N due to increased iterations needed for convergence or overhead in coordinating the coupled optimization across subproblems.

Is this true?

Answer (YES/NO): NO